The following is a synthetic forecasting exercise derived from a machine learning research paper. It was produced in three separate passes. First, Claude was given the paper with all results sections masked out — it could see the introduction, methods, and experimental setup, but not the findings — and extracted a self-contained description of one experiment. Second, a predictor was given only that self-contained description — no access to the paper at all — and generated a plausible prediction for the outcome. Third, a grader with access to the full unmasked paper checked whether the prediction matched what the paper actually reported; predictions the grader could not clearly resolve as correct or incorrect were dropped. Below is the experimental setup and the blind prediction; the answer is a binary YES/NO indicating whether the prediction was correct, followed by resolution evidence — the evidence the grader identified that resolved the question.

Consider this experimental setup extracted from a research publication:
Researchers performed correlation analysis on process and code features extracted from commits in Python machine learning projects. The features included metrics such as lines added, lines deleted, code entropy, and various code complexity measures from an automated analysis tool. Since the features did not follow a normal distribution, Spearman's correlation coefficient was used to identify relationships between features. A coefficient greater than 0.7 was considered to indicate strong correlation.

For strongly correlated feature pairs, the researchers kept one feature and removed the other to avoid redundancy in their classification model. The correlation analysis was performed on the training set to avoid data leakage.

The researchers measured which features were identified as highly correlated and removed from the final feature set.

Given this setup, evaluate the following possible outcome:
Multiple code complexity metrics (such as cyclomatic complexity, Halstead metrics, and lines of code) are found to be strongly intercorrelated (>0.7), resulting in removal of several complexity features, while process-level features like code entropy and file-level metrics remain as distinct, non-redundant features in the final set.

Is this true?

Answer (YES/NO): NO